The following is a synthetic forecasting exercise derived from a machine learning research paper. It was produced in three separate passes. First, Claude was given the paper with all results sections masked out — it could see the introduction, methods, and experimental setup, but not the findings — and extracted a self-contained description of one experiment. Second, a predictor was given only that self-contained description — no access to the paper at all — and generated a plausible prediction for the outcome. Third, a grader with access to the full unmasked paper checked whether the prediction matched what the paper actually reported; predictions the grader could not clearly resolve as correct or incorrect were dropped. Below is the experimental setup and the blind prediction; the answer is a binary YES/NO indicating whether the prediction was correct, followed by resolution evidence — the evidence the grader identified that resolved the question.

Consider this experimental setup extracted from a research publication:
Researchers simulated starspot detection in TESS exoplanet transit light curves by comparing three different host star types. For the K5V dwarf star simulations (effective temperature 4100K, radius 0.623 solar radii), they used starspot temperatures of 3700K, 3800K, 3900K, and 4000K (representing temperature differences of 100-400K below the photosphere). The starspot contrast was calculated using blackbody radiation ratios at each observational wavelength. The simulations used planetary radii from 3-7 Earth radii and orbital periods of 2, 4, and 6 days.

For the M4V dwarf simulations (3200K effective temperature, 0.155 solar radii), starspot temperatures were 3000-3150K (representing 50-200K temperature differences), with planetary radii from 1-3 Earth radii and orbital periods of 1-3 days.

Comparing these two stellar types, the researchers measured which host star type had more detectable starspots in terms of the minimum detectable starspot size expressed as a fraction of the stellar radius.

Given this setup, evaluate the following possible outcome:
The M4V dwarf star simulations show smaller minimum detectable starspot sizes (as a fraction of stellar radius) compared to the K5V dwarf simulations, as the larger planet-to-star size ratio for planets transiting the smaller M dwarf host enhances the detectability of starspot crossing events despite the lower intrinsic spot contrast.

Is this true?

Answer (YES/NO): NO